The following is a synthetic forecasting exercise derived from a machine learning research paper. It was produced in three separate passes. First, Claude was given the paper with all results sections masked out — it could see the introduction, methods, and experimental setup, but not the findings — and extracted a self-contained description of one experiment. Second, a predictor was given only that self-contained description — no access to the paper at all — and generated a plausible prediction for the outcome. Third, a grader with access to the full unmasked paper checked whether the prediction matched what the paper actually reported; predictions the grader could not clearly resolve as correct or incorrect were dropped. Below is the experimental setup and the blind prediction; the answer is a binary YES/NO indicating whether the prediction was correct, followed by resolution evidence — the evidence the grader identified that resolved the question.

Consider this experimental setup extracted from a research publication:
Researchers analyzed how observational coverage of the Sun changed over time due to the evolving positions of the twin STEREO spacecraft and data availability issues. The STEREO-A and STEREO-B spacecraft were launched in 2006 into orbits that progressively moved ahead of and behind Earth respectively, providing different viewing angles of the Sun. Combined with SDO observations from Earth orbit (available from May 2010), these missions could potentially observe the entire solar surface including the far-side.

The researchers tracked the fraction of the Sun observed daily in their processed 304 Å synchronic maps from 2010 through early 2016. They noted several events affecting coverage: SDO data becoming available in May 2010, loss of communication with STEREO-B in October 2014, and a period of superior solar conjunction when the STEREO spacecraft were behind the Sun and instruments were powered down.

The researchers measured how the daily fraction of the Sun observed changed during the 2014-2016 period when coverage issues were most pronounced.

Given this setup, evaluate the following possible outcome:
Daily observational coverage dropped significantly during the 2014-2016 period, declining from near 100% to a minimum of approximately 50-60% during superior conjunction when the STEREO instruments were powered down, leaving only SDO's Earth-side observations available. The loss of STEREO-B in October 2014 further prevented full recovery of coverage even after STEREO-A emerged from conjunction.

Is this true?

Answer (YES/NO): NO